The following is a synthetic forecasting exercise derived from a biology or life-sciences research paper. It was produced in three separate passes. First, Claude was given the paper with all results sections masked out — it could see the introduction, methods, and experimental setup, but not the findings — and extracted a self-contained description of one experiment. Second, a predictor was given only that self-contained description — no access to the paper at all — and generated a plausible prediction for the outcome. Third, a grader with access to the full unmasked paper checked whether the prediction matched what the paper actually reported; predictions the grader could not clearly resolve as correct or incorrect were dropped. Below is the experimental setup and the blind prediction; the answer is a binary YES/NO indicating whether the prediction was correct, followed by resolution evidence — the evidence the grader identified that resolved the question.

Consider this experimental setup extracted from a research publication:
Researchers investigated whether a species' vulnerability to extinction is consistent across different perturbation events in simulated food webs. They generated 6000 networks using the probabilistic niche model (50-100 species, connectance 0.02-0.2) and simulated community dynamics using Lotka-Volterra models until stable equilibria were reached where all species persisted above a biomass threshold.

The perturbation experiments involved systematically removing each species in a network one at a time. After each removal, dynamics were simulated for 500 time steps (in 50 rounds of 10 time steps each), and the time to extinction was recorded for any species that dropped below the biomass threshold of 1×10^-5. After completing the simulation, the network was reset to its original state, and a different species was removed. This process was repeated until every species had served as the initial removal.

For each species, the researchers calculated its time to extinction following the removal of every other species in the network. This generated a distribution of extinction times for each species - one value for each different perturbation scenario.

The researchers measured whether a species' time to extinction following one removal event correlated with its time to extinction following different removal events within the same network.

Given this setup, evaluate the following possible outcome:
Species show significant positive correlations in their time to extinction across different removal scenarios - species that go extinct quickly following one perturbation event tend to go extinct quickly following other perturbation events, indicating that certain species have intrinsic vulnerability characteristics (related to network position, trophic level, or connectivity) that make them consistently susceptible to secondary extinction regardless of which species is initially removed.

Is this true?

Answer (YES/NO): YES